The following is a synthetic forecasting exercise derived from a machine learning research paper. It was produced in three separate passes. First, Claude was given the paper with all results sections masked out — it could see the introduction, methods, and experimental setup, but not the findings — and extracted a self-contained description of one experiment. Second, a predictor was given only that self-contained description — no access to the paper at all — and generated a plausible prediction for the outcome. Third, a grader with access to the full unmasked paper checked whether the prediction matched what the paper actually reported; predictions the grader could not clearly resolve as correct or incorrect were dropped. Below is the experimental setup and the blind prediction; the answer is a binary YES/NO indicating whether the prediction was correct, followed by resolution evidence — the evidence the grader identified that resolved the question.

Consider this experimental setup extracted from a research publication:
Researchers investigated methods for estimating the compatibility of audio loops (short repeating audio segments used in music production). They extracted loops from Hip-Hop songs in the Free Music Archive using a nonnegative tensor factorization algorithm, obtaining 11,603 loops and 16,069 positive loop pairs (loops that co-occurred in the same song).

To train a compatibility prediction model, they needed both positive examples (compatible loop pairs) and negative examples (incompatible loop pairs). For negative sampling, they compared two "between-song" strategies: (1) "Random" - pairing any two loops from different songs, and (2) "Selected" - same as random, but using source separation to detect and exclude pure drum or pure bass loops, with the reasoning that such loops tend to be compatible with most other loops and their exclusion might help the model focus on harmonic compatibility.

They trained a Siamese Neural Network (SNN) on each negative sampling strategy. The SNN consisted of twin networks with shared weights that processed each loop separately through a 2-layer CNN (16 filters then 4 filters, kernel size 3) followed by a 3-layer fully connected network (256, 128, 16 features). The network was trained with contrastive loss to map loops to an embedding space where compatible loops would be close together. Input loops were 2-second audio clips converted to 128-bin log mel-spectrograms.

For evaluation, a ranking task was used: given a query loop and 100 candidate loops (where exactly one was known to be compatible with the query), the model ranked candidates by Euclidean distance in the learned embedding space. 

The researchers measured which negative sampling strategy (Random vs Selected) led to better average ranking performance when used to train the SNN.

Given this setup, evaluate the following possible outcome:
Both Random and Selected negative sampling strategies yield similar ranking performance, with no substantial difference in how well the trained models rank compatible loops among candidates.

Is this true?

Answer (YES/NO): NO